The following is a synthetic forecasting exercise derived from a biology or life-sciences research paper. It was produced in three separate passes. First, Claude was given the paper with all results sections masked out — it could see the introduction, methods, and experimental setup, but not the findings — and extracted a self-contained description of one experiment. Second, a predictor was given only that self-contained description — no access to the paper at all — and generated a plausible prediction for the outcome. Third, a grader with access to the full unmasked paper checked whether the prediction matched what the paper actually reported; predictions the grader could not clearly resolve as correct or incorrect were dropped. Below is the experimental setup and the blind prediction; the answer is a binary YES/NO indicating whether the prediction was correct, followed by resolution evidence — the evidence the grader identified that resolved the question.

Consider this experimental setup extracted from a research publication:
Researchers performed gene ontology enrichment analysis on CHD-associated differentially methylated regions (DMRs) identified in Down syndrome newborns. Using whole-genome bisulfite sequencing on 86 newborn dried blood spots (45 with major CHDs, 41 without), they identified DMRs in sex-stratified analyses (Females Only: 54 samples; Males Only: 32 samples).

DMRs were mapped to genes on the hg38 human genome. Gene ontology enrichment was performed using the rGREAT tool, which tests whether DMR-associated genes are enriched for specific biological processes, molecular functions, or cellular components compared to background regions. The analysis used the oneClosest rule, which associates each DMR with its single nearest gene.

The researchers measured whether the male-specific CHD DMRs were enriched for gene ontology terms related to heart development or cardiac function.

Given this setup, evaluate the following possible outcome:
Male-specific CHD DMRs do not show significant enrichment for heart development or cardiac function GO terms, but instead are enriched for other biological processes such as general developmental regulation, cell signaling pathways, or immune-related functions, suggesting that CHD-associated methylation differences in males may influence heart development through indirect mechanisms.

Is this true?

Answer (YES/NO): NO